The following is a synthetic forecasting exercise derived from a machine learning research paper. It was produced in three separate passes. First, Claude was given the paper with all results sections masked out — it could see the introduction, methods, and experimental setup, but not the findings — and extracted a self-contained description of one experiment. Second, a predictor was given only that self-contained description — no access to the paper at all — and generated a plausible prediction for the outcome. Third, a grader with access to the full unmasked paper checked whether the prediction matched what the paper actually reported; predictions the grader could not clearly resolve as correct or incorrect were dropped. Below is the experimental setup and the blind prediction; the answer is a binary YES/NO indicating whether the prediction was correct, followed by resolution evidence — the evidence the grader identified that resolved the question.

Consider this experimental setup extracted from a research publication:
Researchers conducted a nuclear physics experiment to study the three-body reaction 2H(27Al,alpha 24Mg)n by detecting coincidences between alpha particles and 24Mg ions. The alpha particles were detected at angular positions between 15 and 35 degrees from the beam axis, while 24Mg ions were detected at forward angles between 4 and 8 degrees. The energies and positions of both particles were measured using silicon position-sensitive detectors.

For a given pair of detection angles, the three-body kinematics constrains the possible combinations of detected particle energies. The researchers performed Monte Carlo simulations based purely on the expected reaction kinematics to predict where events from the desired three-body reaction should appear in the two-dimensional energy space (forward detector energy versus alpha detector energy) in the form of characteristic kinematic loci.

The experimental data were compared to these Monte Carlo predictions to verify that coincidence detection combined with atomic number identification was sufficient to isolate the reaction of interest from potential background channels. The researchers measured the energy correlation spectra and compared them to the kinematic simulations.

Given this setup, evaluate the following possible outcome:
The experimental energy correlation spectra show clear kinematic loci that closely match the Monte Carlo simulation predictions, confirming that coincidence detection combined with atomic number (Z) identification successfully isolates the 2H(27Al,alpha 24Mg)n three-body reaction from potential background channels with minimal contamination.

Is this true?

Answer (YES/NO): YES